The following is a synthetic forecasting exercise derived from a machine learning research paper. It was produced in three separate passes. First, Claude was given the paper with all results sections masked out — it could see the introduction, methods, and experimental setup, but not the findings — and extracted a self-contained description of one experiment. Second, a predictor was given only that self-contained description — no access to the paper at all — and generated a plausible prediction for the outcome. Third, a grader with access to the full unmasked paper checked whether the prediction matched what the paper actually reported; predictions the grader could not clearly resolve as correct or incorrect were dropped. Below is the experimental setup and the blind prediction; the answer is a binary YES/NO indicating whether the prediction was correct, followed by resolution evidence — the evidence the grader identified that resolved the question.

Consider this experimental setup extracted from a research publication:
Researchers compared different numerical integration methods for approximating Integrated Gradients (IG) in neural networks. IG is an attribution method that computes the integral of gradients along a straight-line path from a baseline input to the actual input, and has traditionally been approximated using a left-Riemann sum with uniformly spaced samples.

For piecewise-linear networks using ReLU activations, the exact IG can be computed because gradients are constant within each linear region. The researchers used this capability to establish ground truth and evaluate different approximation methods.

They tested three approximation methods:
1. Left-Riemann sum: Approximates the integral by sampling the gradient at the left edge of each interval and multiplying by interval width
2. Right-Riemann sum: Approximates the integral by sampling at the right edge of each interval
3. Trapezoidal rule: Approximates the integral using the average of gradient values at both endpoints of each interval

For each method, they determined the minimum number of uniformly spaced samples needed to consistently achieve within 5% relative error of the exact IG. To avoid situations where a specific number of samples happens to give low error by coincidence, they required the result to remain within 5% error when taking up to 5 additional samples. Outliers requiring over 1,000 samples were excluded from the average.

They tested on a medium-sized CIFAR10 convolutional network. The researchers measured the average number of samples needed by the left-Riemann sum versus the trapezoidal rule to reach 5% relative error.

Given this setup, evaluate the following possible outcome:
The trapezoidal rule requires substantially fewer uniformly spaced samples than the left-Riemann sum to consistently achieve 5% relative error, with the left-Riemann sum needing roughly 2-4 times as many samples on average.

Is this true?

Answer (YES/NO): NO